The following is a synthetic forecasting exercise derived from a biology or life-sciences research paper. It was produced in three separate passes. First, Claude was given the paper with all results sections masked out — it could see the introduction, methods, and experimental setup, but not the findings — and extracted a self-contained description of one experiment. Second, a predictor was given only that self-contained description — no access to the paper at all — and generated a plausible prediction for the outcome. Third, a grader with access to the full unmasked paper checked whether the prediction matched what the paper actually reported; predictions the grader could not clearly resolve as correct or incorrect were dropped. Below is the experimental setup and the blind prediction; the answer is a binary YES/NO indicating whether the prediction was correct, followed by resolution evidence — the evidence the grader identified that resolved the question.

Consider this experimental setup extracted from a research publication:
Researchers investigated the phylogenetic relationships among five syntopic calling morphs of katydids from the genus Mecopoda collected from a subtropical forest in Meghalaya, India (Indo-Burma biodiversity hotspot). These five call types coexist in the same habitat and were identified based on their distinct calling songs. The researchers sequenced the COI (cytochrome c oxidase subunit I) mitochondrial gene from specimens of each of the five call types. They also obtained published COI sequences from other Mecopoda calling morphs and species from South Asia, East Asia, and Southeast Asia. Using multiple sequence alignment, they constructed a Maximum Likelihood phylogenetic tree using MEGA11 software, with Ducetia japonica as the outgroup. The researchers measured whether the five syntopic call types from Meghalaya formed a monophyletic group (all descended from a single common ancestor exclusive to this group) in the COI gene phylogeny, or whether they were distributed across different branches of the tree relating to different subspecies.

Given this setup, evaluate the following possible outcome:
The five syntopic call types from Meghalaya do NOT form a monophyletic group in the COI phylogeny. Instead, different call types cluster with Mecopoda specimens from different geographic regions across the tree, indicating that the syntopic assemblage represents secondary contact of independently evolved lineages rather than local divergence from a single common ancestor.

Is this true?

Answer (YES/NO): YES